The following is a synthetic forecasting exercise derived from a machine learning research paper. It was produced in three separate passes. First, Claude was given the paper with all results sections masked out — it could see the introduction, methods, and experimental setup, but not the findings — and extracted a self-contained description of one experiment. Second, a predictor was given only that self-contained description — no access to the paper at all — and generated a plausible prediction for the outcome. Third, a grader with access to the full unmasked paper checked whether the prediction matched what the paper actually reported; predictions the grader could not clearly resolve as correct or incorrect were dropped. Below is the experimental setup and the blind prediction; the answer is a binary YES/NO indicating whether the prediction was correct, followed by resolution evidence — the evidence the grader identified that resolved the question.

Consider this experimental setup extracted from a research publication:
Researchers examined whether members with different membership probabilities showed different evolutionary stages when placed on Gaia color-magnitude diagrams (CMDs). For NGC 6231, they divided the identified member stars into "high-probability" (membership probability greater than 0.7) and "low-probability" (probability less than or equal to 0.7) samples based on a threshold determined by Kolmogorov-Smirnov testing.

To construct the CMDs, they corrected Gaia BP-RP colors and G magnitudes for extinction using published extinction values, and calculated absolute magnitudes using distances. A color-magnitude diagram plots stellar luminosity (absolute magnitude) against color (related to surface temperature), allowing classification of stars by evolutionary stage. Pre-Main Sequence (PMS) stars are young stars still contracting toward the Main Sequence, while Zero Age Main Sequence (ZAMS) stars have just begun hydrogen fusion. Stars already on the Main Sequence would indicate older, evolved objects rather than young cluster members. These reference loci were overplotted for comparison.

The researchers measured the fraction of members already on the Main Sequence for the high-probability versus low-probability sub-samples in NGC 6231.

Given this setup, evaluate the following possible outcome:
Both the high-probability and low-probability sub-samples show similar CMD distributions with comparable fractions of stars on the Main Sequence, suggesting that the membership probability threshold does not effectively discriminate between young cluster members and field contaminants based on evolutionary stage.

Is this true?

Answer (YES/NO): YES